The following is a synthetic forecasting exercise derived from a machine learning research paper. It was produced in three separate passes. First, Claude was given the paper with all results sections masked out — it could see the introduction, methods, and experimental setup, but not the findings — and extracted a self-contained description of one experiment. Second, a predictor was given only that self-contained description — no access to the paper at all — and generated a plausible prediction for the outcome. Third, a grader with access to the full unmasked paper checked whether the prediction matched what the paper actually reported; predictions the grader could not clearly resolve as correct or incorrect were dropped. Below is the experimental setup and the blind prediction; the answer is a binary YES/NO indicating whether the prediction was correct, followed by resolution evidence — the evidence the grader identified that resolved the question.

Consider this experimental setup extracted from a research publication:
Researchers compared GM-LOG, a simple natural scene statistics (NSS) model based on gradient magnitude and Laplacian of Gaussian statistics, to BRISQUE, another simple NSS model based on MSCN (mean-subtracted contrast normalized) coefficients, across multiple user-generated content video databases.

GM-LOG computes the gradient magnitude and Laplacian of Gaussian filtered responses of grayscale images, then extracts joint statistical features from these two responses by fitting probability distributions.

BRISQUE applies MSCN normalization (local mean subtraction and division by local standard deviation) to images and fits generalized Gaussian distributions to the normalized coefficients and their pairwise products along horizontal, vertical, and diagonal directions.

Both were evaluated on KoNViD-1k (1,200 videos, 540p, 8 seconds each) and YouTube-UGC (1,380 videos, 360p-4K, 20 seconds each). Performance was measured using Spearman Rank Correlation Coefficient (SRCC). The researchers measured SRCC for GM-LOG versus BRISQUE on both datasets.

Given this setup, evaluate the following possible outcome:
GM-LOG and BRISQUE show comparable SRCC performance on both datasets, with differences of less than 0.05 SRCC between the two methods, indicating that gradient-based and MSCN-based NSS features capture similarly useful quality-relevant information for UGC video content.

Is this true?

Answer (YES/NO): YES